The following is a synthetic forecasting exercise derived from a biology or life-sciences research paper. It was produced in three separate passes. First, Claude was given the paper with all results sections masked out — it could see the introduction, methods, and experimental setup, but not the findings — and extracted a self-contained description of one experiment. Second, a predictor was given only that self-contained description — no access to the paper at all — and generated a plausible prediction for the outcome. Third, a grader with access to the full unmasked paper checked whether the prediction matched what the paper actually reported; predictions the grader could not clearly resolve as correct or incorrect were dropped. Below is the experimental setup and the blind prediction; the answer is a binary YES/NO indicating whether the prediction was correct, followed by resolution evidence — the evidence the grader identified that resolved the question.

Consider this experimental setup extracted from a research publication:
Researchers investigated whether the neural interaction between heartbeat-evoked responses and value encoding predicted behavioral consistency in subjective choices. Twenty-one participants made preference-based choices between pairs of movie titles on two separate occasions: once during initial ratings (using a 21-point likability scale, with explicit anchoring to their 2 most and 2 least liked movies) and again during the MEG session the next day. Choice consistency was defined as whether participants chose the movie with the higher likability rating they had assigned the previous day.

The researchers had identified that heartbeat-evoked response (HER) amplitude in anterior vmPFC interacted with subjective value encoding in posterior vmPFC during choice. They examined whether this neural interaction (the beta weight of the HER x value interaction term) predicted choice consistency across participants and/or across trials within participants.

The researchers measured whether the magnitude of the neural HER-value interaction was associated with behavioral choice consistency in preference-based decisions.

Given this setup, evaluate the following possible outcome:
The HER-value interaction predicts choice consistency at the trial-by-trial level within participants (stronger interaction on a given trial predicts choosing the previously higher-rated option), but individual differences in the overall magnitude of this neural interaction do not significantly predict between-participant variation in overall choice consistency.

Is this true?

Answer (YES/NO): NO